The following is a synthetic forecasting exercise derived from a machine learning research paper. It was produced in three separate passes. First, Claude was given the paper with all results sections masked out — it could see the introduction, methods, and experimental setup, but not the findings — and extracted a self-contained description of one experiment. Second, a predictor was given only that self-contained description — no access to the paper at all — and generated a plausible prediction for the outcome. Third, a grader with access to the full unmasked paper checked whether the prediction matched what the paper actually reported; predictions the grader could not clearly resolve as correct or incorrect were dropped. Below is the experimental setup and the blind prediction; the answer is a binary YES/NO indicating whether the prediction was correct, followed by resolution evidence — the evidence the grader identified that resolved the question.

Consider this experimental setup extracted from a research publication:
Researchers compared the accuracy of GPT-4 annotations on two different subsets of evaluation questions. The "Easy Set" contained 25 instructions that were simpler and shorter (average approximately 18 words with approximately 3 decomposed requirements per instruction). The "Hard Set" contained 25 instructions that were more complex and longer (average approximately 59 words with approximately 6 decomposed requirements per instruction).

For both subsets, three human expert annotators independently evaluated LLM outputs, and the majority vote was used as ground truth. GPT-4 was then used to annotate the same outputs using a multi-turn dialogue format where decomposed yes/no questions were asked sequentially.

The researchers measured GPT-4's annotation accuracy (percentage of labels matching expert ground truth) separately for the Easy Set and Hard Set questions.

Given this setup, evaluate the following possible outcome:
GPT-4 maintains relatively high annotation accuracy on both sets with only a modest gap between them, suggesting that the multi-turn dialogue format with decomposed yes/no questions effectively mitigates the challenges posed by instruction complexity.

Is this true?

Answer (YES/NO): YES